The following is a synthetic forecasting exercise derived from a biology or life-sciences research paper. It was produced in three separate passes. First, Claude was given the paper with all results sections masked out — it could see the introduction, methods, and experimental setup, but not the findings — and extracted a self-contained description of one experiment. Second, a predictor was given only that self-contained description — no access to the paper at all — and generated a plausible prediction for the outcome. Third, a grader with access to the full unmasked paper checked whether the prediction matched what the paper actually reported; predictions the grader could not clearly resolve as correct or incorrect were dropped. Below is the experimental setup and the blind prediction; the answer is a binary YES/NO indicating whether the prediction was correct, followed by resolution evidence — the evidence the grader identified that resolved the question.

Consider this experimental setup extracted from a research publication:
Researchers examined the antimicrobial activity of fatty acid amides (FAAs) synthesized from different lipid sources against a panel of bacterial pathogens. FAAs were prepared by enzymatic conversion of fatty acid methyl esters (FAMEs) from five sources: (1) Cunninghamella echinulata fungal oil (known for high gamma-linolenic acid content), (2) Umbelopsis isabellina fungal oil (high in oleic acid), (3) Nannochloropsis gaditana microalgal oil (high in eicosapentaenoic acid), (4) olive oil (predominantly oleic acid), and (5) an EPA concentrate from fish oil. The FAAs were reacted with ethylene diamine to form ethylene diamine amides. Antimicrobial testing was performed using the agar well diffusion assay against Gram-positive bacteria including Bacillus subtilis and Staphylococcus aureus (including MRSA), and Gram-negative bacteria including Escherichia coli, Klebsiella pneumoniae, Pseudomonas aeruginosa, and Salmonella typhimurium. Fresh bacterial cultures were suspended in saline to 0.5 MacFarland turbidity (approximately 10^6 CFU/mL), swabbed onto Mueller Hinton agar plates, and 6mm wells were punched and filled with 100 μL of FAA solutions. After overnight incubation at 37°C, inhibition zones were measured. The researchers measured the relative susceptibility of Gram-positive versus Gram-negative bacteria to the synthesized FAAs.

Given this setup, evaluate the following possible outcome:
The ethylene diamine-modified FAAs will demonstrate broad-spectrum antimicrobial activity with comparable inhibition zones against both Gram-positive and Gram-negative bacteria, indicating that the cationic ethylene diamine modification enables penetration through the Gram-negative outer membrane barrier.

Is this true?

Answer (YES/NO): YES